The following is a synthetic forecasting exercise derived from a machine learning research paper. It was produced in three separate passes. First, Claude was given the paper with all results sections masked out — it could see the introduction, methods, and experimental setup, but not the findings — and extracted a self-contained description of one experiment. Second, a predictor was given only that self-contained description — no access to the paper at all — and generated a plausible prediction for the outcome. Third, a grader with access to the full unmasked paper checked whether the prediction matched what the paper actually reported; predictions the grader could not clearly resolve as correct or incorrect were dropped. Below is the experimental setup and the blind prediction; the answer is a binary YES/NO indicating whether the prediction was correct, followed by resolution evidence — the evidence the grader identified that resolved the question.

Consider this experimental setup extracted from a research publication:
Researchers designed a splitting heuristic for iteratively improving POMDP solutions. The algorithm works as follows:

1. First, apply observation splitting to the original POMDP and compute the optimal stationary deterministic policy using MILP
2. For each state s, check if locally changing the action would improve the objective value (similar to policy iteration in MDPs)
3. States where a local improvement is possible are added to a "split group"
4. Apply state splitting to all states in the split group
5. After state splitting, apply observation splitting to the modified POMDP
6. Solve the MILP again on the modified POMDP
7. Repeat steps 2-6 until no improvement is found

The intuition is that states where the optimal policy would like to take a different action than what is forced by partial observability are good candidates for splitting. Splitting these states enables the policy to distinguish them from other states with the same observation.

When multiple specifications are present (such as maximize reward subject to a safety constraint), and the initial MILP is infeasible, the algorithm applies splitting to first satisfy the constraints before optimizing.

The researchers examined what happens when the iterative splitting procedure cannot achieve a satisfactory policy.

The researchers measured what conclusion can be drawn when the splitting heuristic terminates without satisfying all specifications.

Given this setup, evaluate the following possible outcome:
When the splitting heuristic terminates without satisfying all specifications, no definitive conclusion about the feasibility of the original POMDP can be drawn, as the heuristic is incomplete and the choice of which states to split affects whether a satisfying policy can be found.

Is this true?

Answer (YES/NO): YES